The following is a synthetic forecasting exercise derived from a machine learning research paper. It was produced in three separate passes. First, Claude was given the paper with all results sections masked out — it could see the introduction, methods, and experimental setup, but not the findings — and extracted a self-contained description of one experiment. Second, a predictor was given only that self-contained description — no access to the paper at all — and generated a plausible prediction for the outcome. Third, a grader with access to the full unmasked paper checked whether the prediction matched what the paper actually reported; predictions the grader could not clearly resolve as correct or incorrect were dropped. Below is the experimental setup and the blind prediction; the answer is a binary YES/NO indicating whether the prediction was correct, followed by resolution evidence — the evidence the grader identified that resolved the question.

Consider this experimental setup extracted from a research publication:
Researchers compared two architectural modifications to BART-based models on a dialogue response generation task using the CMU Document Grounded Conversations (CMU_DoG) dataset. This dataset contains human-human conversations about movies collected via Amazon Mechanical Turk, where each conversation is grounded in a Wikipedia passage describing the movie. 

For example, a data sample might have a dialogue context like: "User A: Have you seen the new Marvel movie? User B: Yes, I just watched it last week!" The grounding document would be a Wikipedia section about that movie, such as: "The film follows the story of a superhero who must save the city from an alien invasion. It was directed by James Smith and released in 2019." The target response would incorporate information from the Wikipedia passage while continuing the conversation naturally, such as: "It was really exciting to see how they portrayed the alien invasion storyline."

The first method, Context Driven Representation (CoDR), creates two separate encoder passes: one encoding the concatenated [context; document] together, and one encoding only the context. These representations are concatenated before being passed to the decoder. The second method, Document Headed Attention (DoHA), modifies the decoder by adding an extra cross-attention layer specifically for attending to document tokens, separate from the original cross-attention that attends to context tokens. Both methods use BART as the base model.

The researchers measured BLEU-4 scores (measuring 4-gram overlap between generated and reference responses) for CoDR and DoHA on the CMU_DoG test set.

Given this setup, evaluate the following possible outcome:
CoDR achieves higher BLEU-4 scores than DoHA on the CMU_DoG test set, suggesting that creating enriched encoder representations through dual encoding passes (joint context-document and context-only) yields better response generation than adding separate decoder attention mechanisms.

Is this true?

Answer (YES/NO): NO